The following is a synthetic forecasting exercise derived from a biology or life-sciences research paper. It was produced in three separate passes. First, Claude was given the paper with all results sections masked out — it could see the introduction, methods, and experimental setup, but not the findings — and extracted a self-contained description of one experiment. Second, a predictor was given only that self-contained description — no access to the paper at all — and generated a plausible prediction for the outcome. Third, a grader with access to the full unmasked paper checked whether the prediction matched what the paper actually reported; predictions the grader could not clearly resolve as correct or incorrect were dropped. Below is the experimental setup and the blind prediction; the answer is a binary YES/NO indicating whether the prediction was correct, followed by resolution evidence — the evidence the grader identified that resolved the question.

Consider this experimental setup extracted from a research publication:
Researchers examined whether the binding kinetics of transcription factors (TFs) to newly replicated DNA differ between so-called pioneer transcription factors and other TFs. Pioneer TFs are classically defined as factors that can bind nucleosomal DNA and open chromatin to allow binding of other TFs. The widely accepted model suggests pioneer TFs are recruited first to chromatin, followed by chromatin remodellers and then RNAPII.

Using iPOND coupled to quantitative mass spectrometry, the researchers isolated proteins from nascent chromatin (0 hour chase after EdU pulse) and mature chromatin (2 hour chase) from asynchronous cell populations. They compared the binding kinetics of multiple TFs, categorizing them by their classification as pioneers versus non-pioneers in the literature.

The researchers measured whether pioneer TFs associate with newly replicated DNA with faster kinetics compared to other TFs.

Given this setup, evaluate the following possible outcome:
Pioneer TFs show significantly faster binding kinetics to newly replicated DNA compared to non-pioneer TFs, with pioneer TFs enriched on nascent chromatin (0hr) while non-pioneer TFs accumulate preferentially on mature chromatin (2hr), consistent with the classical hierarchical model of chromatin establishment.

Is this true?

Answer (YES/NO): NO